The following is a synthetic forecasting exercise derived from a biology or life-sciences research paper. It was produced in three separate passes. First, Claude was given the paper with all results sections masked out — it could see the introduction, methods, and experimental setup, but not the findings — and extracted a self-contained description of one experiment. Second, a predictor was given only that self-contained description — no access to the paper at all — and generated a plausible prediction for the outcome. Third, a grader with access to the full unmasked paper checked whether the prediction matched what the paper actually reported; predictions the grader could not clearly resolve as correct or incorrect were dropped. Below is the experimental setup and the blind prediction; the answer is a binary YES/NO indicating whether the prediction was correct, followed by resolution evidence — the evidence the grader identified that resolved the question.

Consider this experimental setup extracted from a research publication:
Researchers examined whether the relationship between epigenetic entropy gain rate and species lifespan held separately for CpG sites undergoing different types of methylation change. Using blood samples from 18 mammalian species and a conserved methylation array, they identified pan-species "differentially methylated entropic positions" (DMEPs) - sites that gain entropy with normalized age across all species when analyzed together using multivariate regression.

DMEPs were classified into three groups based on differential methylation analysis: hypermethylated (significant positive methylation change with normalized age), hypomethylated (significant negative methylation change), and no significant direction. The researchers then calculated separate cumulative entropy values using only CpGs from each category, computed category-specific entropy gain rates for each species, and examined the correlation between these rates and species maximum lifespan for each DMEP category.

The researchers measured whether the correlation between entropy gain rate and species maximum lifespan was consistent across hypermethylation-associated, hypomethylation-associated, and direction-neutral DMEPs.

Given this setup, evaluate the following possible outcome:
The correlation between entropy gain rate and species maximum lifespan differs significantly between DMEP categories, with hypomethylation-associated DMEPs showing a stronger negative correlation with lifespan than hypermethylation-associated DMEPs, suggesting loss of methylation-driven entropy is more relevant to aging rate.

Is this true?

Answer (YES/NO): NO